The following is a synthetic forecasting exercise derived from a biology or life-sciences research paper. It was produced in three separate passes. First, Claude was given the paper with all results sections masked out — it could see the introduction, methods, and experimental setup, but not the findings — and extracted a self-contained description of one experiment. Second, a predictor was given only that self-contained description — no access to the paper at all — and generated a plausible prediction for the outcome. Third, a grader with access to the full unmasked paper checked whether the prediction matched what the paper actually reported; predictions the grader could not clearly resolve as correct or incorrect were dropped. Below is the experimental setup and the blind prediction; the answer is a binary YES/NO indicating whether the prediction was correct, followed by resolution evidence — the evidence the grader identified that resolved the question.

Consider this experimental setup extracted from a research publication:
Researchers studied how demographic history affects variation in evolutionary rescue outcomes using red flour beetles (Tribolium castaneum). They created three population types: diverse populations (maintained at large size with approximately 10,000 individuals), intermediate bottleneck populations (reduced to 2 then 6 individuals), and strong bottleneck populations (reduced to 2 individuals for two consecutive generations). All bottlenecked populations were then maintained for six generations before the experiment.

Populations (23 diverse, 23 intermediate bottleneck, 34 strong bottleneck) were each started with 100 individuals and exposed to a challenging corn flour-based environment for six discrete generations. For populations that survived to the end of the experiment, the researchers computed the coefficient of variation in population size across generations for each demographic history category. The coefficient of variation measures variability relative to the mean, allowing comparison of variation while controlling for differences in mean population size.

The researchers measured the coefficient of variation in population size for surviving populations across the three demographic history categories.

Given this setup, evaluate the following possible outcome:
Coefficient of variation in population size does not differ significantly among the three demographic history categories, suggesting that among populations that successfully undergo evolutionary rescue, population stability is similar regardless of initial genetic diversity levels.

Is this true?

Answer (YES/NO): NO